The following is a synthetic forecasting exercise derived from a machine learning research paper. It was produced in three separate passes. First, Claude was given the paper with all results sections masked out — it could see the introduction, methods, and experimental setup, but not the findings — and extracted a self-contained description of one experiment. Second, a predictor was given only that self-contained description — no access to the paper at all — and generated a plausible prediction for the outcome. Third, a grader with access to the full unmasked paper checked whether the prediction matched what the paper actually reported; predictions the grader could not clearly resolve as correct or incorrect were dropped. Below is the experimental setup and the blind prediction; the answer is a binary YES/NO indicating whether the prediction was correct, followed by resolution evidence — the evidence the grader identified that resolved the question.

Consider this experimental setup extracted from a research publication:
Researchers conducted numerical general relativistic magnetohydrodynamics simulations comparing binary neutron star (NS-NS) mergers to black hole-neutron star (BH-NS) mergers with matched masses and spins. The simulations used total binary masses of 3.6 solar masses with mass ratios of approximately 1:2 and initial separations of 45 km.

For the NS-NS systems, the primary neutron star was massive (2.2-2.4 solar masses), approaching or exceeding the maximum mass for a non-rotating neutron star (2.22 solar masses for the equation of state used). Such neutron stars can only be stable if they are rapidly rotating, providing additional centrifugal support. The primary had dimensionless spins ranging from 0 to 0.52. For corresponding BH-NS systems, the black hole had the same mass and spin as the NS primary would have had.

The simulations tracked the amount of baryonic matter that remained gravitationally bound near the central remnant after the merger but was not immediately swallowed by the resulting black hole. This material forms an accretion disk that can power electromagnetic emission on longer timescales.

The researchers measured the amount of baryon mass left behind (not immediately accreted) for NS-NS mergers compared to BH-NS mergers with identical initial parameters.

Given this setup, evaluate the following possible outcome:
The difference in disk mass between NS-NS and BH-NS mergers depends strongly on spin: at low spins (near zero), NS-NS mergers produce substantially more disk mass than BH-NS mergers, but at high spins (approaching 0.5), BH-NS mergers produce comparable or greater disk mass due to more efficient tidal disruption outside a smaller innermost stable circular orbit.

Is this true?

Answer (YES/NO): NO